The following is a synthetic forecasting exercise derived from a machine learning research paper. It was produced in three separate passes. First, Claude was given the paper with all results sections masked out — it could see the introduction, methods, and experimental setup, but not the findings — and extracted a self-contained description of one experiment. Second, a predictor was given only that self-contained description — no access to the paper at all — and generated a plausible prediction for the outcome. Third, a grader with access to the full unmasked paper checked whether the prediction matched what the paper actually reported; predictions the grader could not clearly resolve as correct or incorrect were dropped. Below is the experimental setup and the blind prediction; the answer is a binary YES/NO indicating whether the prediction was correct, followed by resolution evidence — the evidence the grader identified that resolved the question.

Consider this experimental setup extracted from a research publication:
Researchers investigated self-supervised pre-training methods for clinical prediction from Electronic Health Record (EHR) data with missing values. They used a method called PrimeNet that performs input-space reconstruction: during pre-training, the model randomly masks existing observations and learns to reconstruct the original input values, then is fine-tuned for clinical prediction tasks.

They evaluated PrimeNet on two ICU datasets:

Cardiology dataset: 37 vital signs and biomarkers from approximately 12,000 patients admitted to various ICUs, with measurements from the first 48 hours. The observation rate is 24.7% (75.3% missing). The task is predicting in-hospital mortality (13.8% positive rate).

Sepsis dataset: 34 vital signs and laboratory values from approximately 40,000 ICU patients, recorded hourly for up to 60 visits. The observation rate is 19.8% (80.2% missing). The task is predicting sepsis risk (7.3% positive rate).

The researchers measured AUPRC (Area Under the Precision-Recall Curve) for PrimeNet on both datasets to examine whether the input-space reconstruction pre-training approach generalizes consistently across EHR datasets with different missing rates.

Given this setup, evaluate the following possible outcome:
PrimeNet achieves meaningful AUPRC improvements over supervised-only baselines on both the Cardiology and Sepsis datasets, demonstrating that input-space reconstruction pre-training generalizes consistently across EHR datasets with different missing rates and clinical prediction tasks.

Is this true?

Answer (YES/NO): NO